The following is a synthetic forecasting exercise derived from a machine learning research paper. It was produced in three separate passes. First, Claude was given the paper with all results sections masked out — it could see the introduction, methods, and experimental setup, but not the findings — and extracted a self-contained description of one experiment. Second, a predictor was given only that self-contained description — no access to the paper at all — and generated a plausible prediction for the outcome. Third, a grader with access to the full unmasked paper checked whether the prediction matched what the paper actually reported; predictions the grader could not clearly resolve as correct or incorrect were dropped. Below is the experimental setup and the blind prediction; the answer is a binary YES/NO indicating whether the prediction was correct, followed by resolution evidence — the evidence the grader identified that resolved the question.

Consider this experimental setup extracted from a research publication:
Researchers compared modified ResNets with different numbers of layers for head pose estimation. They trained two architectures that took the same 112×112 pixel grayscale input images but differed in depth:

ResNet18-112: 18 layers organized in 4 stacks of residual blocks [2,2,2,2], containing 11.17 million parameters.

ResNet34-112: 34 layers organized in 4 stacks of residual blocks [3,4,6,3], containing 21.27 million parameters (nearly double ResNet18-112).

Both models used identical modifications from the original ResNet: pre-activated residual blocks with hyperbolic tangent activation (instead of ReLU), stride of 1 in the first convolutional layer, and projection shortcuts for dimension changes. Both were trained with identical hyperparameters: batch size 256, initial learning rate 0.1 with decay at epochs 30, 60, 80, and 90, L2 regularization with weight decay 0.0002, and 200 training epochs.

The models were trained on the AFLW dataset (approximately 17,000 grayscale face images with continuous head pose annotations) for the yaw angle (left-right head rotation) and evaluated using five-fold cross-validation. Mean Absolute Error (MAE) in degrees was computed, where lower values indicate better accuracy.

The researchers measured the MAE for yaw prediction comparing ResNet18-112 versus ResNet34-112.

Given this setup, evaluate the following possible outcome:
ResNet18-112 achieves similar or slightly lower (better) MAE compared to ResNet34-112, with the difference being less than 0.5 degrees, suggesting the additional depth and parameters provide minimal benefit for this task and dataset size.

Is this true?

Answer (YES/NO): NO